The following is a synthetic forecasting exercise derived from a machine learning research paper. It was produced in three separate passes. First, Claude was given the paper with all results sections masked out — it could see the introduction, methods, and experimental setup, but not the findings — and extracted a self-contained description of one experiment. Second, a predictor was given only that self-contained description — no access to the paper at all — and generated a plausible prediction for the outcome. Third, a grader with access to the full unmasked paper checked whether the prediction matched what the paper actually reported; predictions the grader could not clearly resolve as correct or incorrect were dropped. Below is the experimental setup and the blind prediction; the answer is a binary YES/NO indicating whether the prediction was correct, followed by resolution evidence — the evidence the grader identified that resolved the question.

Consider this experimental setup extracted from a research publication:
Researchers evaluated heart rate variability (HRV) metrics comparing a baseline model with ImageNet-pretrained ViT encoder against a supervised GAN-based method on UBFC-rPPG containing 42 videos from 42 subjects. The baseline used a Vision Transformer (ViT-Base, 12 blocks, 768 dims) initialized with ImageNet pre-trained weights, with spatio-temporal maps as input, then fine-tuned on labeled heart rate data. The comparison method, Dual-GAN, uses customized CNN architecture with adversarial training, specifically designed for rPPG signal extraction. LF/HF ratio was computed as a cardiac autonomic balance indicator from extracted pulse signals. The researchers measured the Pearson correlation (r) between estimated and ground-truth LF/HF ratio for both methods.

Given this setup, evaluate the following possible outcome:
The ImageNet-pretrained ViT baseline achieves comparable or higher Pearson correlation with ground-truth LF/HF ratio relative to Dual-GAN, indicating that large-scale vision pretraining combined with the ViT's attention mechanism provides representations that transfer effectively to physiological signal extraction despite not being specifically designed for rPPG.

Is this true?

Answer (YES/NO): NO